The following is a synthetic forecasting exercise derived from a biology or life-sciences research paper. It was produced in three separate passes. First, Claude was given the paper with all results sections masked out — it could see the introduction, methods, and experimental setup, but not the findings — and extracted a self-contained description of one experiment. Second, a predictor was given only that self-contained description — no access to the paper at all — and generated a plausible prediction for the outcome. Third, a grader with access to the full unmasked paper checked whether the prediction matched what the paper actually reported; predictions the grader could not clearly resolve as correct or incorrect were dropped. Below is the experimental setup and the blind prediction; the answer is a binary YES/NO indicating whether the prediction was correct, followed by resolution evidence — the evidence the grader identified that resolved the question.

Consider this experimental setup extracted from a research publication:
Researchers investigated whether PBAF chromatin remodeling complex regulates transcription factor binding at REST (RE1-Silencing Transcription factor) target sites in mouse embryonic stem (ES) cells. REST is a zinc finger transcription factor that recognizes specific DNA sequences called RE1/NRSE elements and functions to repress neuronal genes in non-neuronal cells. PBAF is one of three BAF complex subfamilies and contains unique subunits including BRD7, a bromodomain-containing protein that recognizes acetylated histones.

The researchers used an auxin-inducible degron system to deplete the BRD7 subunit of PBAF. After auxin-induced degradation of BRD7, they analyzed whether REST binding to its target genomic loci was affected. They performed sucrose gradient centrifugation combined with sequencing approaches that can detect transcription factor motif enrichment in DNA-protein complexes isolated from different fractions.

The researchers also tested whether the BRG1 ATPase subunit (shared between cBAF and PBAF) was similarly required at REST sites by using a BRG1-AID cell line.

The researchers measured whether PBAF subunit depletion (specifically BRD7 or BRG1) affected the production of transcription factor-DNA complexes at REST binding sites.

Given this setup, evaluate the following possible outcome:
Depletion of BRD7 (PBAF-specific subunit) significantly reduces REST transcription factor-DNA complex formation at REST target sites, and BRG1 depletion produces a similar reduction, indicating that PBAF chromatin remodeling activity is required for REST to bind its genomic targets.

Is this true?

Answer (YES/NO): YES